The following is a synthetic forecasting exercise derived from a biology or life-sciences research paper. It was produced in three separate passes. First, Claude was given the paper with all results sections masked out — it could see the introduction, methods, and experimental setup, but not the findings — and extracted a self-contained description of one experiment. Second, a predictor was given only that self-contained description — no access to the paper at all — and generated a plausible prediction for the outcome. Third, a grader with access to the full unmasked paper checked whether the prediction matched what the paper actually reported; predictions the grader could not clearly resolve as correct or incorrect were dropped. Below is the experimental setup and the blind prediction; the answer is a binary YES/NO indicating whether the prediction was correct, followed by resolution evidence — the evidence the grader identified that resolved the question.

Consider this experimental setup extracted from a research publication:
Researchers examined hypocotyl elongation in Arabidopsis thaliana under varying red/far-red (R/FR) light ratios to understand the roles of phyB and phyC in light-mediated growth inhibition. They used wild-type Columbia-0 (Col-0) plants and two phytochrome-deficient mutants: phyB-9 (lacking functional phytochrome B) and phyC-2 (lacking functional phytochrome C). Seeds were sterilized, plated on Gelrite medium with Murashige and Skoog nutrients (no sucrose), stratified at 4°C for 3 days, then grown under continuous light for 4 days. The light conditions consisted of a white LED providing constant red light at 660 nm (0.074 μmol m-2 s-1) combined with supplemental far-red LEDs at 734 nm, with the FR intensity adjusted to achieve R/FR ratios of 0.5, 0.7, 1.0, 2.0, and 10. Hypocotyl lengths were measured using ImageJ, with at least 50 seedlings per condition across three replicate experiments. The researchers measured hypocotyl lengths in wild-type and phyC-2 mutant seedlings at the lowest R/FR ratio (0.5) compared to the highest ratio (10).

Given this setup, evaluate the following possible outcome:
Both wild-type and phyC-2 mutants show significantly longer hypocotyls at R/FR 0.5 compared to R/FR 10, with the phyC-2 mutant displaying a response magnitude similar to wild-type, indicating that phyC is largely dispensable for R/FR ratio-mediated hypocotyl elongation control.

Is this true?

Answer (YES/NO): NO